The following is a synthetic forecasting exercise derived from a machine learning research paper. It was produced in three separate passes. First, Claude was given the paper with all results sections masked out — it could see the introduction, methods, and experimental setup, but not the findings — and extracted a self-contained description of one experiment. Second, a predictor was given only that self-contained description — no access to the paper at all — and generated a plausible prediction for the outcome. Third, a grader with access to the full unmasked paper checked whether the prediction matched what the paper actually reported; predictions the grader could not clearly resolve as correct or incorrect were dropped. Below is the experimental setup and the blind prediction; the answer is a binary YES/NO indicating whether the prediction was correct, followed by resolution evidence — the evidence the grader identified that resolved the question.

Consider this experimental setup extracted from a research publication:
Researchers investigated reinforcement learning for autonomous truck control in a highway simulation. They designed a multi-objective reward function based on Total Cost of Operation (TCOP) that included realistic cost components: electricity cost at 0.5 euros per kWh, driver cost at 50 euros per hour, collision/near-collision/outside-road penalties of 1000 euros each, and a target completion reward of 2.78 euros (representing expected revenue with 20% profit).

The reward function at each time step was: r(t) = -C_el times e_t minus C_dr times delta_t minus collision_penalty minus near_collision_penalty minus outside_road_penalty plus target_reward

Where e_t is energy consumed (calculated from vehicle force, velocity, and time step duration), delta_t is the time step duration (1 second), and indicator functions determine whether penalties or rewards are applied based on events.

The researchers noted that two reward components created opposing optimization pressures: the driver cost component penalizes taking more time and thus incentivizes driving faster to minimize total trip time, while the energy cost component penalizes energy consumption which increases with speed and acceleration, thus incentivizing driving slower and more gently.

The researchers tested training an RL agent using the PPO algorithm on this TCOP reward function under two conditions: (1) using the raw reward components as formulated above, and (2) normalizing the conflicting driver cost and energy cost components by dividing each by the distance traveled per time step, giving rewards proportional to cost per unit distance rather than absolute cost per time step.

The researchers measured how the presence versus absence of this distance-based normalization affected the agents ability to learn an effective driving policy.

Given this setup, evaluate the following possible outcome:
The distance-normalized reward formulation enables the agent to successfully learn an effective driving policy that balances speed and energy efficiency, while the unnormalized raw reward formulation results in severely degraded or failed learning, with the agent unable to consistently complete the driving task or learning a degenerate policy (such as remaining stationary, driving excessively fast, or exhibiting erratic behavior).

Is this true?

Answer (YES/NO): YES